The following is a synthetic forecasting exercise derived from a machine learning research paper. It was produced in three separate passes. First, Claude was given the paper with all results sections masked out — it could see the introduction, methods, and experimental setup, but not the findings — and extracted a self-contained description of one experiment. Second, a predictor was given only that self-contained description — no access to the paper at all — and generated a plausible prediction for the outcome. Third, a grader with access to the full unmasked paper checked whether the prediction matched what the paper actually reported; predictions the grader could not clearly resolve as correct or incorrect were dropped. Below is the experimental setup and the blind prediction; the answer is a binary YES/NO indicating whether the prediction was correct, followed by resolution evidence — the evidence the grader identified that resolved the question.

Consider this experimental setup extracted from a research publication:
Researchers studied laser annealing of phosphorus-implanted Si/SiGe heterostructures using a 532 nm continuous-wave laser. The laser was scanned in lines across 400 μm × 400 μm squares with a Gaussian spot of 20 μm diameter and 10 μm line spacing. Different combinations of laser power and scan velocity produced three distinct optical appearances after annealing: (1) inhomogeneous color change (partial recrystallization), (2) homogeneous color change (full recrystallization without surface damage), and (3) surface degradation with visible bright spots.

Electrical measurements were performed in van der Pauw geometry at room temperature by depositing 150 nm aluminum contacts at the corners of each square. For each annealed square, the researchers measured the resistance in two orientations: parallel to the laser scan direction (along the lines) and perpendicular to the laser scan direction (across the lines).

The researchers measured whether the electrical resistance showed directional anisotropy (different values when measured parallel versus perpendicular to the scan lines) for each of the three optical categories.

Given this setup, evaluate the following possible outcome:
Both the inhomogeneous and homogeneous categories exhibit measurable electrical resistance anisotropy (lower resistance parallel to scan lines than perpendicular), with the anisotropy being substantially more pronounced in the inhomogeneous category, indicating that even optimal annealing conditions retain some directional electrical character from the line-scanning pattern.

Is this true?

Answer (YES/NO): NO